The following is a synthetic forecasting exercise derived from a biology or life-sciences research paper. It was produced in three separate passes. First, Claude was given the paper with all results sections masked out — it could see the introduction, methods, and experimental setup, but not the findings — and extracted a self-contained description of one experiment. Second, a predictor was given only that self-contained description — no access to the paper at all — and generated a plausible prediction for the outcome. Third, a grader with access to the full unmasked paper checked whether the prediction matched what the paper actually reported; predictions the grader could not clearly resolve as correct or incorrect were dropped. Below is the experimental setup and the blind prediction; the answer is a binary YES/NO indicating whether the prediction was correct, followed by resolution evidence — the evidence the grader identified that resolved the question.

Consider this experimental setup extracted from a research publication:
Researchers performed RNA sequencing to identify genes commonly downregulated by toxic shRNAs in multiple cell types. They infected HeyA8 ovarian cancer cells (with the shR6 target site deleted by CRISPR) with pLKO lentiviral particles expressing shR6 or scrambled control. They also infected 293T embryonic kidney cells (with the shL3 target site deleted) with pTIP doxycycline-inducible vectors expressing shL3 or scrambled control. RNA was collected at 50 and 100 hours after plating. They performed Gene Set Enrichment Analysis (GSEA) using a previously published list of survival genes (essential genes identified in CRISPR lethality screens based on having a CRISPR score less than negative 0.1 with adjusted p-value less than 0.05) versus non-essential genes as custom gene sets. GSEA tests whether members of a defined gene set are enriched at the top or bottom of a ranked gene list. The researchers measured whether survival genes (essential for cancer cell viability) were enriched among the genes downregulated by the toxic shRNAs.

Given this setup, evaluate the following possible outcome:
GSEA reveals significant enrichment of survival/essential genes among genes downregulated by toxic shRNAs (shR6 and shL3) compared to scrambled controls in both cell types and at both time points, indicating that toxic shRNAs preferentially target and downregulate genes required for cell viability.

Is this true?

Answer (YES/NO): YES